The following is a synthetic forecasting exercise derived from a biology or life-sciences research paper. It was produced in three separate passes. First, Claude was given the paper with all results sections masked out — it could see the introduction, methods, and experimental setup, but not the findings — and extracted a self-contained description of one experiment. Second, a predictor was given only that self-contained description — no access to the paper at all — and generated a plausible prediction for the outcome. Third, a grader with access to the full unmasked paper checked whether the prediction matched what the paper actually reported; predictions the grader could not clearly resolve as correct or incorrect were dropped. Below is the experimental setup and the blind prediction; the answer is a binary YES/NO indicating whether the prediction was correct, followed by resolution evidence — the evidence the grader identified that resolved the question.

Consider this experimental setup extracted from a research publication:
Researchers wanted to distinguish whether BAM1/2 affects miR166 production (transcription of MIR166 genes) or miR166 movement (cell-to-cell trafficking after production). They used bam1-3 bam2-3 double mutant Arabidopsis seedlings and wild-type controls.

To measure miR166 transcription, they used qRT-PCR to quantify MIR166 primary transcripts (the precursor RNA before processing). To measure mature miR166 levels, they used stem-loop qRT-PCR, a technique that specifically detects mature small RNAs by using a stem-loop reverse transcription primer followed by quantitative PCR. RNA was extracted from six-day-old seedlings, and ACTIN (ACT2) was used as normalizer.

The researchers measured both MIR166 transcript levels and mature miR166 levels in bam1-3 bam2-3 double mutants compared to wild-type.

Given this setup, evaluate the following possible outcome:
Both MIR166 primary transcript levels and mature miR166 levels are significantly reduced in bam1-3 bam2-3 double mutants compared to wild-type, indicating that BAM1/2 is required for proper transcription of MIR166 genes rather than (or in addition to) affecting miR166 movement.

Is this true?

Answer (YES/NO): NO